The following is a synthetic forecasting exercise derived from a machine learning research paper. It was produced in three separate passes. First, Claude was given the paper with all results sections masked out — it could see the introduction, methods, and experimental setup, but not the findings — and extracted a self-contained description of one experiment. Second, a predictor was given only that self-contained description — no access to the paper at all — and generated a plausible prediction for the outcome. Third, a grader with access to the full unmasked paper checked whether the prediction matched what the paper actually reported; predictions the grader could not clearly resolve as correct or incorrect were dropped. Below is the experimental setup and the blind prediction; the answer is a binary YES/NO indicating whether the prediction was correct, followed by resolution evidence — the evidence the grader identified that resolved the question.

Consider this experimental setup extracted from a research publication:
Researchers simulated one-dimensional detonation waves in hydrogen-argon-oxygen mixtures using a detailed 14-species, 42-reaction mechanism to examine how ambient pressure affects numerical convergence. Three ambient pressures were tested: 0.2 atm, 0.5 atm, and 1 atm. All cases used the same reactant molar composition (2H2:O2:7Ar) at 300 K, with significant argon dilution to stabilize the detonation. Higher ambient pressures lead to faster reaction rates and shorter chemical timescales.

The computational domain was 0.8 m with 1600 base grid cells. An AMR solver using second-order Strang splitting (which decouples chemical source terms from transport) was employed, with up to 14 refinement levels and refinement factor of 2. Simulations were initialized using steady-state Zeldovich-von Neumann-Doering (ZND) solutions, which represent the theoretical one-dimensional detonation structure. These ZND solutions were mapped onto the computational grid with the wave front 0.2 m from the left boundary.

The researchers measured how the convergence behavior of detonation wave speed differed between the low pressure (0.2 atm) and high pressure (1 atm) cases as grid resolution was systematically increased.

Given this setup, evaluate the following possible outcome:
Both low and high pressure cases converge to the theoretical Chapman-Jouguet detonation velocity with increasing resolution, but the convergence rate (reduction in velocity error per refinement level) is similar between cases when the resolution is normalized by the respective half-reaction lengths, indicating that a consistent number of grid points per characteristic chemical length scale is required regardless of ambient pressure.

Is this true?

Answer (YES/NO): NO